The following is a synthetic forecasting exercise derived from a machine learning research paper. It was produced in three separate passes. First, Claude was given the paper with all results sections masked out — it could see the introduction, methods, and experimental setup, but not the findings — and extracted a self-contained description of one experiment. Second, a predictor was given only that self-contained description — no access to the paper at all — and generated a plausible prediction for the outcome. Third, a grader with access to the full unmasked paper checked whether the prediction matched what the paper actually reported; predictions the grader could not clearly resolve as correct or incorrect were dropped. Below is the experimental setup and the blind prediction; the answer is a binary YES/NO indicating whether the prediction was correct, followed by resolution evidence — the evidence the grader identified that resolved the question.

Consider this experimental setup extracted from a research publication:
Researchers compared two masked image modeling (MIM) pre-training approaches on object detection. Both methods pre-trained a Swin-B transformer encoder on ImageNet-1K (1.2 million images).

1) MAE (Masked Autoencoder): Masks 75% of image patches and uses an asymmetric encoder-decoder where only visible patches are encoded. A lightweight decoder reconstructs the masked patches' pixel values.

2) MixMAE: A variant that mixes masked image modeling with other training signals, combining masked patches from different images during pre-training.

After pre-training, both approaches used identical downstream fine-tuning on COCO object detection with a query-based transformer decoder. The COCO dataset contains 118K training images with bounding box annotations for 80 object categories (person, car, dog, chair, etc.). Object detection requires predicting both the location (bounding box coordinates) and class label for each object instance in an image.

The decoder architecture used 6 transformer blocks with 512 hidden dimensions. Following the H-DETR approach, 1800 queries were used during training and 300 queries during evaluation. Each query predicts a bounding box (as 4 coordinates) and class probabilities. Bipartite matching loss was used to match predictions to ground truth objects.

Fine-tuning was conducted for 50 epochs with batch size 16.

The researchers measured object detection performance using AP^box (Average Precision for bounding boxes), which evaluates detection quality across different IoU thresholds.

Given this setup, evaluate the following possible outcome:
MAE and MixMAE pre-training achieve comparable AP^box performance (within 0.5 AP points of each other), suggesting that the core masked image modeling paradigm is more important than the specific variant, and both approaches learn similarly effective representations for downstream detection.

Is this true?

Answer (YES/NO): NO